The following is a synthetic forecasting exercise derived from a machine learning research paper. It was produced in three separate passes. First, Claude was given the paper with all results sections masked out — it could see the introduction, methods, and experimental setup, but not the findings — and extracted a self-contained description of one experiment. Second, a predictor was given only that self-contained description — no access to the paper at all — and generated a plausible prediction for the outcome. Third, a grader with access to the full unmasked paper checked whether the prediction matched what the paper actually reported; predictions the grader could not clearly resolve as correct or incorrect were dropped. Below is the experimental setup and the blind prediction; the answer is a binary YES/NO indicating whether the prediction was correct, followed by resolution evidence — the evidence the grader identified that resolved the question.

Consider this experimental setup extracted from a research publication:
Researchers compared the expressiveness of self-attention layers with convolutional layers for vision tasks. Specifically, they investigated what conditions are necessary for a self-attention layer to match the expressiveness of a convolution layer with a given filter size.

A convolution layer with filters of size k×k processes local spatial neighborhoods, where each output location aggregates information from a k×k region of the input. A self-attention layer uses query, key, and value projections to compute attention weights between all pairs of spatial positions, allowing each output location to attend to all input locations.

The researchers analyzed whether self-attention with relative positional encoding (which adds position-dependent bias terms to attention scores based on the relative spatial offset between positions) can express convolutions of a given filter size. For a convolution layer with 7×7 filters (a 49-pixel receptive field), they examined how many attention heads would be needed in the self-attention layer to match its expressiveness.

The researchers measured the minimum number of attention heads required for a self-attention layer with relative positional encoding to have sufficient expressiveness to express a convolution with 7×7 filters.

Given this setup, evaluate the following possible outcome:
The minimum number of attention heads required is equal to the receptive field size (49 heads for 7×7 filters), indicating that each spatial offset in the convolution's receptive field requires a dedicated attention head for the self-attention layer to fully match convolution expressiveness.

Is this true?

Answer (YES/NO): YES